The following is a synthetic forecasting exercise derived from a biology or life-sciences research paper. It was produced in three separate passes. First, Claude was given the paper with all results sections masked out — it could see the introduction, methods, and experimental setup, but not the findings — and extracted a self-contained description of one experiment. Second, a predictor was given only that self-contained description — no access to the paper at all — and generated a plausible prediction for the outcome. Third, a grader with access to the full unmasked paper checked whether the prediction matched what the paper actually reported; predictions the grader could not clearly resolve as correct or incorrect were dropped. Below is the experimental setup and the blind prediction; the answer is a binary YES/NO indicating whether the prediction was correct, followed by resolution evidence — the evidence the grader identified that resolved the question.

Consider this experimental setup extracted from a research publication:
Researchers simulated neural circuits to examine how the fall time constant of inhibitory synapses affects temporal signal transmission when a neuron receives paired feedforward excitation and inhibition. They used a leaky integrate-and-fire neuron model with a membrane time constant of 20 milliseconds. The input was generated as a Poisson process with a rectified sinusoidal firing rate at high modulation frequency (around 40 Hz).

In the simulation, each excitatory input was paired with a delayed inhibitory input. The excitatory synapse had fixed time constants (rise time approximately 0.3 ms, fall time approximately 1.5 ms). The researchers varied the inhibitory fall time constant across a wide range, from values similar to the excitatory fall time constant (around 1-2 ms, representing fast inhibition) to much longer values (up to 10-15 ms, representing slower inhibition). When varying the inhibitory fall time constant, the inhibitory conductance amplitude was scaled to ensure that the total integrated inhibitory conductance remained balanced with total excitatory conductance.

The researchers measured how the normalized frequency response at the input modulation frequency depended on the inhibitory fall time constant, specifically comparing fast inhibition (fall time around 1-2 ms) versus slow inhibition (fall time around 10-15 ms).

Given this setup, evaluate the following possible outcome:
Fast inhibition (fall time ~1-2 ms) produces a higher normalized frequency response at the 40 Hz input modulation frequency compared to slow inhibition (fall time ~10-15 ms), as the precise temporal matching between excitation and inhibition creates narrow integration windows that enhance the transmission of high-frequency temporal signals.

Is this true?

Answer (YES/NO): YES